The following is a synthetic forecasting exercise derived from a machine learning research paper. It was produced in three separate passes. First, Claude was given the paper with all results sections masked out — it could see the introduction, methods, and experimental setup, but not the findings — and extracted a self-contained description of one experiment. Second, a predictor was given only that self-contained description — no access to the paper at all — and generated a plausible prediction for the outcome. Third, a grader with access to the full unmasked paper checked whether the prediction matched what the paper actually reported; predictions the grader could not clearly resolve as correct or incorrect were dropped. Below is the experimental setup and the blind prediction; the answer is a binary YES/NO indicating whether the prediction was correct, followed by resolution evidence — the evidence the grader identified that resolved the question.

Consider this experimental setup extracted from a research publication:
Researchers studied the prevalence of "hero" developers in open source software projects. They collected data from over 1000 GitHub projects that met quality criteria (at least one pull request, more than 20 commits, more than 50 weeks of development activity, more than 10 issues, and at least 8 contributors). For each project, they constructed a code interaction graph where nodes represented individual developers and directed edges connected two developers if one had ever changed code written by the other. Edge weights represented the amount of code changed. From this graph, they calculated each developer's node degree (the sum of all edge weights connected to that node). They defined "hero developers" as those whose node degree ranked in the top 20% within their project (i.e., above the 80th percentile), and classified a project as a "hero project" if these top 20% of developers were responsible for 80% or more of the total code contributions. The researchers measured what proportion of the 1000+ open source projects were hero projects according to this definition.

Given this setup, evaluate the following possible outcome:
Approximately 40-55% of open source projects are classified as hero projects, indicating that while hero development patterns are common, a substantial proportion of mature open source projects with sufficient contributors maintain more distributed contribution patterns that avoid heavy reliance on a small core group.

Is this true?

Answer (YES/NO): NO